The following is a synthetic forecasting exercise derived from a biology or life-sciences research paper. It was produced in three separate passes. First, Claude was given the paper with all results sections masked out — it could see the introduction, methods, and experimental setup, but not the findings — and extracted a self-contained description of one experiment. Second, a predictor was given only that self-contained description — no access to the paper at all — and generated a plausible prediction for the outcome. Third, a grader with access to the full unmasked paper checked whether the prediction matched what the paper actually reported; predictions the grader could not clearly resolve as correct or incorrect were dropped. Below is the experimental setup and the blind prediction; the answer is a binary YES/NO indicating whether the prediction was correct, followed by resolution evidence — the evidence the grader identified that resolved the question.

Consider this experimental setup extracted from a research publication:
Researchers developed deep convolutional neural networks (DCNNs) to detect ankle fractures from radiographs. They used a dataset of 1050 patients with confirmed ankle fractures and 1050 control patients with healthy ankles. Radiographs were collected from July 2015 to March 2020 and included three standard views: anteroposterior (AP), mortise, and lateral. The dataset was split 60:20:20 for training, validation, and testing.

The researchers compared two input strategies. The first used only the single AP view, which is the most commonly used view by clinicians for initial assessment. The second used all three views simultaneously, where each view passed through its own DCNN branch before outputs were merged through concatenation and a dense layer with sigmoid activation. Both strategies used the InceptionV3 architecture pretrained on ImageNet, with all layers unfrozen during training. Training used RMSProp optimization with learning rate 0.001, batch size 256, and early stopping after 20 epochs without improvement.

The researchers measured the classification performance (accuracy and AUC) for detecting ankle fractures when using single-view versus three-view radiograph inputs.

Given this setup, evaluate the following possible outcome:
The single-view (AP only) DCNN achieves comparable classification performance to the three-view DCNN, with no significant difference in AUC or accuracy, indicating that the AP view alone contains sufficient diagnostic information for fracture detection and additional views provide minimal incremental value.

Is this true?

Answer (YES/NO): NO